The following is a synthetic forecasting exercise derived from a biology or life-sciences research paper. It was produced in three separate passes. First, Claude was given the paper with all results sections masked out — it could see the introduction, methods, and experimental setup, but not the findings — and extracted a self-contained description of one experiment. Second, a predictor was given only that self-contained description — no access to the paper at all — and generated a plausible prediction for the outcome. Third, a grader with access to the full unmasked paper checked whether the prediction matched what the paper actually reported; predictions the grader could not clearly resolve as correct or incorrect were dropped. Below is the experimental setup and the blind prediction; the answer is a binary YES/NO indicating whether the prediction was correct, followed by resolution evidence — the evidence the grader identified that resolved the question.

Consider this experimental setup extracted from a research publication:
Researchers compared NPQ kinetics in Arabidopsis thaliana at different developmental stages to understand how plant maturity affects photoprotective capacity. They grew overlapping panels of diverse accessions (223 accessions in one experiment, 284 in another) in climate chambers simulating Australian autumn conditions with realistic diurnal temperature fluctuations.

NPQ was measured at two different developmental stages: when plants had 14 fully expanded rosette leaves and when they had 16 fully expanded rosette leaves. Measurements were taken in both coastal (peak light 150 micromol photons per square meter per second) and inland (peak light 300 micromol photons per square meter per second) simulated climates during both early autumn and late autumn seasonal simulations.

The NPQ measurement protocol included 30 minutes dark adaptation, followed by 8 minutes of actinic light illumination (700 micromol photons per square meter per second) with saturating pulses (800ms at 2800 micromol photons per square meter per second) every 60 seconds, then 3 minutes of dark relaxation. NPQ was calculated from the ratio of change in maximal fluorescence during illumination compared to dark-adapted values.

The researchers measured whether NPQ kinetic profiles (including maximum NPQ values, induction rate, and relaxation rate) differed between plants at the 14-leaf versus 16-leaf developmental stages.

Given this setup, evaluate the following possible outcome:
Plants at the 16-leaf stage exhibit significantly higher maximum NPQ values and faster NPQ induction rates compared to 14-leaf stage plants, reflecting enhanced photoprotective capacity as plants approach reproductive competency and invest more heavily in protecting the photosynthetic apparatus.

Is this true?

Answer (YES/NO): NO